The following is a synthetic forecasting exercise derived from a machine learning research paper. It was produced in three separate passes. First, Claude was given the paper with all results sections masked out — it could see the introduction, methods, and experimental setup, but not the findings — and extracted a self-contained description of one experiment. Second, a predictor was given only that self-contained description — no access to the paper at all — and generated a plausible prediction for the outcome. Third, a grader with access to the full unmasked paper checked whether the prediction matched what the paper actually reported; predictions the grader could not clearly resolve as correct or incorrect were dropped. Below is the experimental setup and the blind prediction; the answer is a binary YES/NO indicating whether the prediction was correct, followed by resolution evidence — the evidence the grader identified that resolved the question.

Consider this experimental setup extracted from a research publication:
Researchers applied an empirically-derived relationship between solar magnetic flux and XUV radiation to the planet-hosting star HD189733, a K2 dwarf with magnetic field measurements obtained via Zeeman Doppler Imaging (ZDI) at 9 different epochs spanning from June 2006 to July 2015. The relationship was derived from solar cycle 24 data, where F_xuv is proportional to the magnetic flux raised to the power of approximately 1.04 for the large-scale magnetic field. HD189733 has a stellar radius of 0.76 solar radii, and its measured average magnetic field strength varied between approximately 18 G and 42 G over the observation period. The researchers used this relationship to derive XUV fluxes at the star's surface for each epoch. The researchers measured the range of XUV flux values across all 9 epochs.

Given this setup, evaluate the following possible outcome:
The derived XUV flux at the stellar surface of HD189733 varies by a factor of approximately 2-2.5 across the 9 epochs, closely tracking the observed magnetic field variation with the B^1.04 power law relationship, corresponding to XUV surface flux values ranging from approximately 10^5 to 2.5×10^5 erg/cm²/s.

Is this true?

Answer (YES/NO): NO